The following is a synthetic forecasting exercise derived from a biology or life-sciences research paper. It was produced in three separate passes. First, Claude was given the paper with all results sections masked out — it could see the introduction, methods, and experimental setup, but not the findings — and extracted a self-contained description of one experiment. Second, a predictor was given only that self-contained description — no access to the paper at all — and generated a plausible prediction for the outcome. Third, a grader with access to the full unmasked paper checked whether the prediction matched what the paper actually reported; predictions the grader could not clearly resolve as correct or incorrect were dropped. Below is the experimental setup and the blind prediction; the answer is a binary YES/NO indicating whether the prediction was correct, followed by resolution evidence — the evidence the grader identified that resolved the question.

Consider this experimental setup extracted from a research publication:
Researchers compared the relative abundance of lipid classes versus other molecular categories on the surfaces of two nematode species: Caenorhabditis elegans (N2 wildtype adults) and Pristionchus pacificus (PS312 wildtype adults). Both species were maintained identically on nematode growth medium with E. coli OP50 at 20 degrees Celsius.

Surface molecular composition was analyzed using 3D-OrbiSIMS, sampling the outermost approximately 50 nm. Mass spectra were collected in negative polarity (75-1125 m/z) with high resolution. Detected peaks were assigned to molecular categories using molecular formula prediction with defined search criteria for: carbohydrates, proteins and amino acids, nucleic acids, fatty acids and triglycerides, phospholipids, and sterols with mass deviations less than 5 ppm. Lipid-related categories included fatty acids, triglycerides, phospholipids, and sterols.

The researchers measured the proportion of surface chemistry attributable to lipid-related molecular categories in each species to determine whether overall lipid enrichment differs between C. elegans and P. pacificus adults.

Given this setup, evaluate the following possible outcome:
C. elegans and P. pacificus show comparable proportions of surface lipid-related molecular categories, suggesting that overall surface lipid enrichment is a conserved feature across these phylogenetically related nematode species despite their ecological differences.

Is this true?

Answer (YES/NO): NO